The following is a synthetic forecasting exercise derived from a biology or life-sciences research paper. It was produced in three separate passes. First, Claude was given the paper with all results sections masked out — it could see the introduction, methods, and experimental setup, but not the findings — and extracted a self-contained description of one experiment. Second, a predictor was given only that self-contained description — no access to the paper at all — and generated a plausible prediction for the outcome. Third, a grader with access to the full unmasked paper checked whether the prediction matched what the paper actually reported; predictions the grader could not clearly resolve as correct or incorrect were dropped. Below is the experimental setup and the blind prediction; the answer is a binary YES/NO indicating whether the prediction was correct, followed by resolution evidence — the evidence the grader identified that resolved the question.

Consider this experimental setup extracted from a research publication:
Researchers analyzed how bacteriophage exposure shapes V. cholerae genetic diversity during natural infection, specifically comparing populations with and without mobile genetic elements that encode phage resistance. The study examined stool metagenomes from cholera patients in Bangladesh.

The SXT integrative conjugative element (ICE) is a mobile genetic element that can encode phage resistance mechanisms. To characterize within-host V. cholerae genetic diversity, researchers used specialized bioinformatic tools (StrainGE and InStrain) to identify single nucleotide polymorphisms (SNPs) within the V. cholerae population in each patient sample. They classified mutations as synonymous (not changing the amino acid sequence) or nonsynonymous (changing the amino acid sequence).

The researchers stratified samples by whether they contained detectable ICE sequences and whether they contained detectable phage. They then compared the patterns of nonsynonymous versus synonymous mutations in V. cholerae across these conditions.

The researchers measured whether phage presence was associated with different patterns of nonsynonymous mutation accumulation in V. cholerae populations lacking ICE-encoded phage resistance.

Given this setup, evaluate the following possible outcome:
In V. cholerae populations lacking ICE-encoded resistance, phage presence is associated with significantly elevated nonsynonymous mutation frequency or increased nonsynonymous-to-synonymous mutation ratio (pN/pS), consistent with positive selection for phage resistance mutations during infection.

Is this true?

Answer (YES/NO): YES